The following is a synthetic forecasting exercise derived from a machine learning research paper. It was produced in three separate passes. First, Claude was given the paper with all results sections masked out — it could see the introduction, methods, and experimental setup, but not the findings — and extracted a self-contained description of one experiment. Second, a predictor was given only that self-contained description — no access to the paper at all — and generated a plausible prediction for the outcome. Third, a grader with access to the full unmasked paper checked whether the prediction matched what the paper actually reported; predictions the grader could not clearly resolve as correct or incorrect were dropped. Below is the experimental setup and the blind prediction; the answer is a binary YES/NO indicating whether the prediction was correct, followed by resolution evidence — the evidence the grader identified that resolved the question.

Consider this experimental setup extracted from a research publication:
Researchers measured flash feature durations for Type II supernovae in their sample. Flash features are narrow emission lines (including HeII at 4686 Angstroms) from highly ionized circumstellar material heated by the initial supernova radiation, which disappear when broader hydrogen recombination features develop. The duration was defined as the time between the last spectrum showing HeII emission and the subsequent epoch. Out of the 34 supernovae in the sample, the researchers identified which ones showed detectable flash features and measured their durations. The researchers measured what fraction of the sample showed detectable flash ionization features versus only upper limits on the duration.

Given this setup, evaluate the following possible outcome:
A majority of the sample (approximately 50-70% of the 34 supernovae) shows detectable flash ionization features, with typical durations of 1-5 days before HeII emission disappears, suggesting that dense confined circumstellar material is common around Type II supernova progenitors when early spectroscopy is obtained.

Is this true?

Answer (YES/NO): NO